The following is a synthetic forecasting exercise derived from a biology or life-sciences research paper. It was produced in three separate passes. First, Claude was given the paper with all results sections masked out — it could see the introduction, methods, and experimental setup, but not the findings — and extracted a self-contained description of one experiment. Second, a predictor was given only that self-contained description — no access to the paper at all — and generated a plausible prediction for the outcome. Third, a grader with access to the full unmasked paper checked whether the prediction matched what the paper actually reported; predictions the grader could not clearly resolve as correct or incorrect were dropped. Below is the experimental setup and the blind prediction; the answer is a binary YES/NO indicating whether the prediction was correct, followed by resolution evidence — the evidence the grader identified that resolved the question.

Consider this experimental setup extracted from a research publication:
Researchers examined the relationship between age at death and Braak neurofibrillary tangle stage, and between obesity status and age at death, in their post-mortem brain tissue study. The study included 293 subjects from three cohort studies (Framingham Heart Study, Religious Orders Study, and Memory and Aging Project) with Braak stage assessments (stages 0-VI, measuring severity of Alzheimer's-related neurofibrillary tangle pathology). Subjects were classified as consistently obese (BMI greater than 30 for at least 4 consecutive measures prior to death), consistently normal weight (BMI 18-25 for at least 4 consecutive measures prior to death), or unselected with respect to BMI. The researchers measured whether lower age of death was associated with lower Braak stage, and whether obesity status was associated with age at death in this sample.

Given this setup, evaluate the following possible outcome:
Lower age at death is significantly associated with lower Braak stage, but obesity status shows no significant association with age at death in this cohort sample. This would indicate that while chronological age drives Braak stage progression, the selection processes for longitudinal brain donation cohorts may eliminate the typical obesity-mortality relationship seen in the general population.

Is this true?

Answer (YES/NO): YES